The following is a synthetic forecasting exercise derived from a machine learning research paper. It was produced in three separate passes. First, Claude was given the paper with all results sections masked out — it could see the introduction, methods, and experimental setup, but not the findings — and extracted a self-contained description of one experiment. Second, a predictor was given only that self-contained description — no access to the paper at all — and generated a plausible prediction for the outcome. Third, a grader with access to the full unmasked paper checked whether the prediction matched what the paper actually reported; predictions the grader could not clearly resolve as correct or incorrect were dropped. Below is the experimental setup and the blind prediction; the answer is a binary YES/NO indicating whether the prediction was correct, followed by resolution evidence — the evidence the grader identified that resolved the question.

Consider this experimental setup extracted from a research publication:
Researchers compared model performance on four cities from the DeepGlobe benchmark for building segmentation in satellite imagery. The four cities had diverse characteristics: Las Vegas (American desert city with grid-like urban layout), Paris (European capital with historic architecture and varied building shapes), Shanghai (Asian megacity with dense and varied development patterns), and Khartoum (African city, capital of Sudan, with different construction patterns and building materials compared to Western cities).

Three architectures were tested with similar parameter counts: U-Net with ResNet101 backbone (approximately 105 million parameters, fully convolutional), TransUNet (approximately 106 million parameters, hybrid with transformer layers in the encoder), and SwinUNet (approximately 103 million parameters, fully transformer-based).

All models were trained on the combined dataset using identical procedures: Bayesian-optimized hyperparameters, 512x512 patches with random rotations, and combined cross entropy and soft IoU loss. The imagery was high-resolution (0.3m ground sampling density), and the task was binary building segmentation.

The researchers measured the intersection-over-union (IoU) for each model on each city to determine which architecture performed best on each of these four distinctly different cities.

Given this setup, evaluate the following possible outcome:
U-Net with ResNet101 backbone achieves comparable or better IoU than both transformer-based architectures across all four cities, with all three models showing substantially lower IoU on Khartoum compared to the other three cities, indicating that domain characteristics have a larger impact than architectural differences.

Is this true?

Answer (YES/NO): NO